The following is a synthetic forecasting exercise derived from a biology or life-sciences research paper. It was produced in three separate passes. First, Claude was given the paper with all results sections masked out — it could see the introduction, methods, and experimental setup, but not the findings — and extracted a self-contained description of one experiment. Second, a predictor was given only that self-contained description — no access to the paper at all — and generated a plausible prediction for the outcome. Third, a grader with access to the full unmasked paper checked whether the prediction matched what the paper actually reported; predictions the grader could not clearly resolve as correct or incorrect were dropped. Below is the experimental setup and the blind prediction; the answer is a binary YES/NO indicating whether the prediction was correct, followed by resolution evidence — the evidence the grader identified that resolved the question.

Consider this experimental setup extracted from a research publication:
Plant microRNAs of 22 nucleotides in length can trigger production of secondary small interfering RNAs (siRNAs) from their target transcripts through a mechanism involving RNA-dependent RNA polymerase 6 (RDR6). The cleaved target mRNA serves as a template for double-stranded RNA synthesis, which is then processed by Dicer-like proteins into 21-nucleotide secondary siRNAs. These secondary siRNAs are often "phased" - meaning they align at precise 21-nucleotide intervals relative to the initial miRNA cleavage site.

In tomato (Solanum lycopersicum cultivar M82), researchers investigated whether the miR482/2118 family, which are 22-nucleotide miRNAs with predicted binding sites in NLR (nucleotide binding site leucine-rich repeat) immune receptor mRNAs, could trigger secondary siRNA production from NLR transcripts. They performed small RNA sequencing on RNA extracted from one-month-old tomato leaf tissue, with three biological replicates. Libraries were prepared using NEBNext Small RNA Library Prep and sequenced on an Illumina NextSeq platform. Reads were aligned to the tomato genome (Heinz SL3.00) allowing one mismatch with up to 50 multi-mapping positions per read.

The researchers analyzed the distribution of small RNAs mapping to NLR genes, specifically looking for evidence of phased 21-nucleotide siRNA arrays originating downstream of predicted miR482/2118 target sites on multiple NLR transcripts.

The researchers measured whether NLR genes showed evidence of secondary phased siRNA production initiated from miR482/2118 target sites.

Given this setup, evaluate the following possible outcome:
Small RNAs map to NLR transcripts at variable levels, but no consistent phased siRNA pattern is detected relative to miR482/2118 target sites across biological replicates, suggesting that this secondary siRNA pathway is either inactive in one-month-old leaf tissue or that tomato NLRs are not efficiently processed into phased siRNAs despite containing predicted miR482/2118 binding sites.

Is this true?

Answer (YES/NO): NO